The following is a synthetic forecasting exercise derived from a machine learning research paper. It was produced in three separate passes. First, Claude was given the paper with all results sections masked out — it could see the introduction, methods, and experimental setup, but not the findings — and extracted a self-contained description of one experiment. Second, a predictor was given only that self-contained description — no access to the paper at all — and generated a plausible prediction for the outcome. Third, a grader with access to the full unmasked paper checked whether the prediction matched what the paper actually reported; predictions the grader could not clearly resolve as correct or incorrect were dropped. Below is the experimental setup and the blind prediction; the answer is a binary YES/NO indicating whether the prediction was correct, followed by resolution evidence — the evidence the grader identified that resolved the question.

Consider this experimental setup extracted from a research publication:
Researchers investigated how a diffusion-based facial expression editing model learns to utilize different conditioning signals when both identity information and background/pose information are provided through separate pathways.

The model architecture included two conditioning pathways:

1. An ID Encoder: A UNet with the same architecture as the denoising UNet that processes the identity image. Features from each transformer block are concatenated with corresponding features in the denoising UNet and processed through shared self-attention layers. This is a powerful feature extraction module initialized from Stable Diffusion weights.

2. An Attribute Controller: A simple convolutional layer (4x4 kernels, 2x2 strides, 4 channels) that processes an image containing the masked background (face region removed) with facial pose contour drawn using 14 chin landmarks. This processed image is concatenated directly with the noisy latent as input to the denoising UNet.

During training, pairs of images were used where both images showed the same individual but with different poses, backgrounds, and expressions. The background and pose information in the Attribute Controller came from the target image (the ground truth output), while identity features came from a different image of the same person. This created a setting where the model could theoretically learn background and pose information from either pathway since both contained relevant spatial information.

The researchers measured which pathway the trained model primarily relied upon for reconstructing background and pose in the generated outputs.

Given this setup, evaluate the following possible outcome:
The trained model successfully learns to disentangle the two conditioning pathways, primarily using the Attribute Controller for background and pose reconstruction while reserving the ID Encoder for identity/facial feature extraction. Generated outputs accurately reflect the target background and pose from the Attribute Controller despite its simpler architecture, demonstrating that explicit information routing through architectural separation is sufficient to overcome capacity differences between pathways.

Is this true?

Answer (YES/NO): YES